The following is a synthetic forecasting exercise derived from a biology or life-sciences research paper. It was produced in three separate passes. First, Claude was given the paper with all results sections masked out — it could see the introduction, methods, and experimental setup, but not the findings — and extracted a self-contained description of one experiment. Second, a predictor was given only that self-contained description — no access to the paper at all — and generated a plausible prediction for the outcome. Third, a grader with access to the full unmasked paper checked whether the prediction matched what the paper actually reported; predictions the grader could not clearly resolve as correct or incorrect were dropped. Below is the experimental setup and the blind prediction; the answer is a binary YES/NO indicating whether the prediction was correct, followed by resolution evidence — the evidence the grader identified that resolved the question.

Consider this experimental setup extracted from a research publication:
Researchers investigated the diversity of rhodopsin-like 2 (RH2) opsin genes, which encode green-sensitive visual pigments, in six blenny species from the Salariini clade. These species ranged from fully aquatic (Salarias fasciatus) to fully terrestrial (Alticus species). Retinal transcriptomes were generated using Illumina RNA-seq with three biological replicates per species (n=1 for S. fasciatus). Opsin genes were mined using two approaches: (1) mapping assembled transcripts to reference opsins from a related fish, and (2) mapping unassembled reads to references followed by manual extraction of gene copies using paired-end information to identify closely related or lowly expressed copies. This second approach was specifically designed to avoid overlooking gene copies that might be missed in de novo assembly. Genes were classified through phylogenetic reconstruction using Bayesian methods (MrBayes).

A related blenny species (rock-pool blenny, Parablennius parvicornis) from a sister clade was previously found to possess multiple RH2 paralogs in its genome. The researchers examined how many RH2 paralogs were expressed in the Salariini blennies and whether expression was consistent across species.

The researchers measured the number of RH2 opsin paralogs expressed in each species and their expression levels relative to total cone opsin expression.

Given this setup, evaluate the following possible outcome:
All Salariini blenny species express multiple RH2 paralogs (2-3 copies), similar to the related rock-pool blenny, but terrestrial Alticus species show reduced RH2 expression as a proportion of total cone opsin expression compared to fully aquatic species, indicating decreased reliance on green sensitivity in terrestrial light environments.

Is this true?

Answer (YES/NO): NO